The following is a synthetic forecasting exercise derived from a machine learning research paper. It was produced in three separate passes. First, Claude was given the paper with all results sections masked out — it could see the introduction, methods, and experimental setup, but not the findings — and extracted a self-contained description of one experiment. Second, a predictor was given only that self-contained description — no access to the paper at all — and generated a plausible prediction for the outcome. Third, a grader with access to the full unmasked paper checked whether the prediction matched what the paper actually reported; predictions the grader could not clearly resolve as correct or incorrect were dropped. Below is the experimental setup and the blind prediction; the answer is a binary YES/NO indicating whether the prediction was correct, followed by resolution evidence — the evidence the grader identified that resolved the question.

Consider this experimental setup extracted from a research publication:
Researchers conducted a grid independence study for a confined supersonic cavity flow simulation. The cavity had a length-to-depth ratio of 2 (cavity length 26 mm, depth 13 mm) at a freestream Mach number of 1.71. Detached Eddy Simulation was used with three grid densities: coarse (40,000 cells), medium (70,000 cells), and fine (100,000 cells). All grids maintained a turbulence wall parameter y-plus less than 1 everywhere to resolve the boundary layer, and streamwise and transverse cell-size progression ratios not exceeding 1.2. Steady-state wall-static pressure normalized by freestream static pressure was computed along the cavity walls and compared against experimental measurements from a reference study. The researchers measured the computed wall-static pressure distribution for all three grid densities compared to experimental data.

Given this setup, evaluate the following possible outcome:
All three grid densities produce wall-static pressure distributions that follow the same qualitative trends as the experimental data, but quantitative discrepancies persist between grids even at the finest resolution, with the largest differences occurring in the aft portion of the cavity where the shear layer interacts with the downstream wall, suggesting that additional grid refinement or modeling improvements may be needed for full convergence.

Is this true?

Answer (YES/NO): NO